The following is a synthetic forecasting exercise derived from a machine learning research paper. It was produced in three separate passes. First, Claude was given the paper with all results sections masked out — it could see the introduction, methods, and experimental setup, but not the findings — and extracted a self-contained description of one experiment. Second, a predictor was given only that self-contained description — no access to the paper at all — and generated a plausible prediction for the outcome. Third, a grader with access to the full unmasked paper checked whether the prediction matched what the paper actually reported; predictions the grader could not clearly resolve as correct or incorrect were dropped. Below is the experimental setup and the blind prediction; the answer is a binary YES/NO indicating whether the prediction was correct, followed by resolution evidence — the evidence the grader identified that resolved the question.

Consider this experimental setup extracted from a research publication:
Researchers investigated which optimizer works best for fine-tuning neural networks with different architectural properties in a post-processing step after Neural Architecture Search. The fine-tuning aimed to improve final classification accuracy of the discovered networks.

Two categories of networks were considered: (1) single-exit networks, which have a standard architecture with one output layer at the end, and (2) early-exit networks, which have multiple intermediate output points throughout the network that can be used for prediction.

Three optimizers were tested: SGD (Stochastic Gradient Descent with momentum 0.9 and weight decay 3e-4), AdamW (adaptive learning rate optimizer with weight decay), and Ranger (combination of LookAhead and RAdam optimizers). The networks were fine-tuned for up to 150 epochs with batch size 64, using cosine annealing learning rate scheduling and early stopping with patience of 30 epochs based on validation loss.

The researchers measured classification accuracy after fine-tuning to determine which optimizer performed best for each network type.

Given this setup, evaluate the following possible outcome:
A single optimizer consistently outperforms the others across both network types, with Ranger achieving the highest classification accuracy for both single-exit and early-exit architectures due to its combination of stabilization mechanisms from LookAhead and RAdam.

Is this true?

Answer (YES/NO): NO